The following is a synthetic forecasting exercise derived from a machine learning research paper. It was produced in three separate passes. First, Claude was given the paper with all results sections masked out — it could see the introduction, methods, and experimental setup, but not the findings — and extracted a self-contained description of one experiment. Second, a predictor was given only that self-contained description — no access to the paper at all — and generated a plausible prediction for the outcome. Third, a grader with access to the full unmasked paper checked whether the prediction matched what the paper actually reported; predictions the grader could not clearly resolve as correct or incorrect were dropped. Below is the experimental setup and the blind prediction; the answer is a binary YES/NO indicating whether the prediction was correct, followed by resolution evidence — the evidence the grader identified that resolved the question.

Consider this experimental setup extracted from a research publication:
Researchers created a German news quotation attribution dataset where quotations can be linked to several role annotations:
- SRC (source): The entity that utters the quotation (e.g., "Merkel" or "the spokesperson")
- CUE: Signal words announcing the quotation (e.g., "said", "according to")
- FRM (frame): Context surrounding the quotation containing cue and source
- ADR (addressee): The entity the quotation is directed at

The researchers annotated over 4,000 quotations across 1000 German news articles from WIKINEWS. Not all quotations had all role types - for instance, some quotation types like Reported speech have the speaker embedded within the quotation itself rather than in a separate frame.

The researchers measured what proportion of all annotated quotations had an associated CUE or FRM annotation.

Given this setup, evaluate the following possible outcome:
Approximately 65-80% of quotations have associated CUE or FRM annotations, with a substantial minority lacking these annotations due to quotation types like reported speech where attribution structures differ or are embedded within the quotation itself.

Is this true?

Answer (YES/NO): YES